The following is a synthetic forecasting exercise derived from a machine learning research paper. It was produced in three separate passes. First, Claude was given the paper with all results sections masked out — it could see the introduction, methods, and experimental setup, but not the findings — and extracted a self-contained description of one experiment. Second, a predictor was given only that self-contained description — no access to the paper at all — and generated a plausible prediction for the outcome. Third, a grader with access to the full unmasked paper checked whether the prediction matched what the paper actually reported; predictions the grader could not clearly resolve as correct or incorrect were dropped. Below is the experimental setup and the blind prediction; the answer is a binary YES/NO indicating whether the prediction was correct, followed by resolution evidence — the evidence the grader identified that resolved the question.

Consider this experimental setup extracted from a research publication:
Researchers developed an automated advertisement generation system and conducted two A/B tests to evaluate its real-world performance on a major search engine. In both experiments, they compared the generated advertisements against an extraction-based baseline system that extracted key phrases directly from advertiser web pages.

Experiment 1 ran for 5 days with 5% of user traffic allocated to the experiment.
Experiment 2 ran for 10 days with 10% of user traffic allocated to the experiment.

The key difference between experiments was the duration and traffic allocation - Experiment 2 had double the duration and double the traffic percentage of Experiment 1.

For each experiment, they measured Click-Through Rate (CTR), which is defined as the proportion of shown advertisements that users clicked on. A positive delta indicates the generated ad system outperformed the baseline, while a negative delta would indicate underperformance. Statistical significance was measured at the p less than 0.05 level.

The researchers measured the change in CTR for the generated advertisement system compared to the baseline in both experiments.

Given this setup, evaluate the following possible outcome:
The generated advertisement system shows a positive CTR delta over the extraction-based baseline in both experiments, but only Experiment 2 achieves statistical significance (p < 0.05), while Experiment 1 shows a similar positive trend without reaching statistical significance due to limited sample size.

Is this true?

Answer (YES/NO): NO